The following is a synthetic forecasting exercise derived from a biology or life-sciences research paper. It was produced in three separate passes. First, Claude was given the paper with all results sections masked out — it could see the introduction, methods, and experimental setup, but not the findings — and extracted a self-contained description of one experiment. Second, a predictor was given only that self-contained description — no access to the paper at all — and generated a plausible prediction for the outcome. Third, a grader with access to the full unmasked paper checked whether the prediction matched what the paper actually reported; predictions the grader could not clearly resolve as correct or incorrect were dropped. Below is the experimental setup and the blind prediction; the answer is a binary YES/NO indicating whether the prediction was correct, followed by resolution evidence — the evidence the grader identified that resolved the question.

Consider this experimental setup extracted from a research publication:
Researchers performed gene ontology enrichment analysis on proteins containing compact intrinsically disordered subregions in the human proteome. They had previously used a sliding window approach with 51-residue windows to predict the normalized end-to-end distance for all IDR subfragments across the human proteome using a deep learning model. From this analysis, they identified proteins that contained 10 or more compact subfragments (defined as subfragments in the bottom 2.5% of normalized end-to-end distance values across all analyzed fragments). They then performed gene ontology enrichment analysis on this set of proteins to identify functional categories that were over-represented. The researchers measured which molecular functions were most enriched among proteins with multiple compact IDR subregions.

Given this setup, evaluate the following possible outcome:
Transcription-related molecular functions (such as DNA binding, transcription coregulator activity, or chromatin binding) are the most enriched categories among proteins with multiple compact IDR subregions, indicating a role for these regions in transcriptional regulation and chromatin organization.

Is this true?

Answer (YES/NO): NO